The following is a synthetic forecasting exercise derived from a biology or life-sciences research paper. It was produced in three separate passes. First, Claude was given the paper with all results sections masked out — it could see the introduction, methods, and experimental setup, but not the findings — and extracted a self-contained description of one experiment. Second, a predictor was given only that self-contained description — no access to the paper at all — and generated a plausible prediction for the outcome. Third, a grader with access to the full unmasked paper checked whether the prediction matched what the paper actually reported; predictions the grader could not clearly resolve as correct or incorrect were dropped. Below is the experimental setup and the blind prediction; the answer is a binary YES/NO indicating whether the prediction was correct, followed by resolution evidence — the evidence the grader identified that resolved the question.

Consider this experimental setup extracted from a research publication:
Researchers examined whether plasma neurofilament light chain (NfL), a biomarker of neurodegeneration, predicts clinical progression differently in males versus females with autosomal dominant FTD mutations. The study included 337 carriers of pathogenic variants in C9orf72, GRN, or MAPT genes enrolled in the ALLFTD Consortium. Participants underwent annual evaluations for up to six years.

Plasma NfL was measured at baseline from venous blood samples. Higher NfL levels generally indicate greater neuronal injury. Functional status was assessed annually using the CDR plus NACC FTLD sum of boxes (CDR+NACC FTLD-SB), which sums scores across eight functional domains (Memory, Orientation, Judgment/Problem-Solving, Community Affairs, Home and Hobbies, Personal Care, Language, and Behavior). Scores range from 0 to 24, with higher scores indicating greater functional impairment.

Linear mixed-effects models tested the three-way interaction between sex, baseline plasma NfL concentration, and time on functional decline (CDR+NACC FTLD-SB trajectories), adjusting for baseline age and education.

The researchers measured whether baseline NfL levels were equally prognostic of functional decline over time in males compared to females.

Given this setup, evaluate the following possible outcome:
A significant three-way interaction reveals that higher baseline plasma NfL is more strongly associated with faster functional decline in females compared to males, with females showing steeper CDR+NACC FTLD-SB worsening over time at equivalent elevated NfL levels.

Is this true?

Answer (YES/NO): NO